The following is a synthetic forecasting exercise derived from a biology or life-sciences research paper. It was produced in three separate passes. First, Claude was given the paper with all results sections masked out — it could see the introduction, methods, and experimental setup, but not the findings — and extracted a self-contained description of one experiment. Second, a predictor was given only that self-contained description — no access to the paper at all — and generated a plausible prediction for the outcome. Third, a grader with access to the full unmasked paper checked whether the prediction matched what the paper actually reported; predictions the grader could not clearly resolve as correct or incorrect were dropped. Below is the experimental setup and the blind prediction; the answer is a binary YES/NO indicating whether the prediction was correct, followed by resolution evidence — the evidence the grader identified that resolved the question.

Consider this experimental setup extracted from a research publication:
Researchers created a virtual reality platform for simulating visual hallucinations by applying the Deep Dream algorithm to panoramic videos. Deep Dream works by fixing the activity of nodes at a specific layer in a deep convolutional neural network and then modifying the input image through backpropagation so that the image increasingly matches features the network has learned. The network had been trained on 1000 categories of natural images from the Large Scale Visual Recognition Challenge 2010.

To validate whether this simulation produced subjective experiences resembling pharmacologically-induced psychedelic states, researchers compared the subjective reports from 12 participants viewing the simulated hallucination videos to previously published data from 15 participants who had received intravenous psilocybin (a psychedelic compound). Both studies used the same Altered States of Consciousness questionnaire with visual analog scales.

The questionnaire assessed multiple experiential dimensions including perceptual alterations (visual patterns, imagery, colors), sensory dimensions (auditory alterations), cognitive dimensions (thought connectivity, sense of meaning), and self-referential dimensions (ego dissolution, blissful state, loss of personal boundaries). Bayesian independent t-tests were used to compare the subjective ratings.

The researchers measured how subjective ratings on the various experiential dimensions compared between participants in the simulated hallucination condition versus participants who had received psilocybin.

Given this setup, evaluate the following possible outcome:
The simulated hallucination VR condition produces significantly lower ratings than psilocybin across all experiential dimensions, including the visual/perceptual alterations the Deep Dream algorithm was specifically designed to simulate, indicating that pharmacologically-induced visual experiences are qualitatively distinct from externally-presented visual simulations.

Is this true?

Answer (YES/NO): NO